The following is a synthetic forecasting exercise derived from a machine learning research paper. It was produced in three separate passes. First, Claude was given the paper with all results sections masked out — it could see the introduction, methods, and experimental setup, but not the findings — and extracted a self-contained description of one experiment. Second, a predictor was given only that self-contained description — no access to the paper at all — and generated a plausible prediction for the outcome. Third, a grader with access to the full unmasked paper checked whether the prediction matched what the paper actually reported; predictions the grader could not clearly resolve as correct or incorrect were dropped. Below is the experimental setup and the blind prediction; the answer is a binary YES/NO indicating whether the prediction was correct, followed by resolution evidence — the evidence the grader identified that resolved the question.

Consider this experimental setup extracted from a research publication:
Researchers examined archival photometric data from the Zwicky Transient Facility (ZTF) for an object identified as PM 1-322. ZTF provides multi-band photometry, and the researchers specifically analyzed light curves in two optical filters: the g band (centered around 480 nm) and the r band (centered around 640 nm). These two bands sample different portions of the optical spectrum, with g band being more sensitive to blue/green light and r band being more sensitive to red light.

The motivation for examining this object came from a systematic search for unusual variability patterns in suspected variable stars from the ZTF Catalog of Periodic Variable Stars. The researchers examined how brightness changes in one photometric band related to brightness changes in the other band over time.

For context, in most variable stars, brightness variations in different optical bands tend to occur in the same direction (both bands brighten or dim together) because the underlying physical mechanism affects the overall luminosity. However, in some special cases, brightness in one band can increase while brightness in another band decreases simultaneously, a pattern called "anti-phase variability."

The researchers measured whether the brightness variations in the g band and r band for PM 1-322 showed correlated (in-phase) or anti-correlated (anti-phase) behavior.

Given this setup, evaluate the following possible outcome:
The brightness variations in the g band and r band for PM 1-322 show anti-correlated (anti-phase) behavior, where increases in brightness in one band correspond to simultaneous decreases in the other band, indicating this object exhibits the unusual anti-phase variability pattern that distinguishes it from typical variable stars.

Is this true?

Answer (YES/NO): YES